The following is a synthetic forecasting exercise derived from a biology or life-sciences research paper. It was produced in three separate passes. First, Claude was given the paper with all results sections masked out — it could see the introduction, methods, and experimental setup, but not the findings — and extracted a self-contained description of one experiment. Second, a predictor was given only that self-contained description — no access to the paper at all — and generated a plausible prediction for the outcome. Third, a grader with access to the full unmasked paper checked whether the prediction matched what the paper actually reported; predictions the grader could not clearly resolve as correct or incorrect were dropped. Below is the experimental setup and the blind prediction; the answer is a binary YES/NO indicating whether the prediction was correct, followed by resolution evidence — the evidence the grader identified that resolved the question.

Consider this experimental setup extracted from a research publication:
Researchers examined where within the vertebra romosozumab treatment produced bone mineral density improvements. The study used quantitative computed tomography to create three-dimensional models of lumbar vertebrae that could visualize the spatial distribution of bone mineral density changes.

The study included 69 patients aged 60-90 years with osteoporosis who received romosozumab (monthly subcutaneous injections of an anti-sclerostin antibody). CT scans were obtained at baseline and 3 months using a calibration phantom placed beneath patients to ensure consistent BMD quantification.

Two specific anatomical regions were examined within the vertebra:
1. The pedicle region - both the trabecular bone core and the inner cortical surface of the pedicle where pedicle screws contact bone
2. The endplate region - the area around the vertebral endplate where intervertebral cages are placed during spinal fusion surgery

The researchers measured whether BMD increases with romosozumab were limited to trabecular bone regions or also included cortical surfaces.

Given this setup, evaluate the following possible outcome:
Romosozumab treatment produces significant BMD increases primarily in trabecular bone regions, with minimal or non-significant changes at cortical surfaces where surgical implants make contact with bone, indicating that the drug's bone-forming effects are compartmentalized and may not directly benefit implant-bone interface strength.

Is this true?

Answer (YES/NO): NO